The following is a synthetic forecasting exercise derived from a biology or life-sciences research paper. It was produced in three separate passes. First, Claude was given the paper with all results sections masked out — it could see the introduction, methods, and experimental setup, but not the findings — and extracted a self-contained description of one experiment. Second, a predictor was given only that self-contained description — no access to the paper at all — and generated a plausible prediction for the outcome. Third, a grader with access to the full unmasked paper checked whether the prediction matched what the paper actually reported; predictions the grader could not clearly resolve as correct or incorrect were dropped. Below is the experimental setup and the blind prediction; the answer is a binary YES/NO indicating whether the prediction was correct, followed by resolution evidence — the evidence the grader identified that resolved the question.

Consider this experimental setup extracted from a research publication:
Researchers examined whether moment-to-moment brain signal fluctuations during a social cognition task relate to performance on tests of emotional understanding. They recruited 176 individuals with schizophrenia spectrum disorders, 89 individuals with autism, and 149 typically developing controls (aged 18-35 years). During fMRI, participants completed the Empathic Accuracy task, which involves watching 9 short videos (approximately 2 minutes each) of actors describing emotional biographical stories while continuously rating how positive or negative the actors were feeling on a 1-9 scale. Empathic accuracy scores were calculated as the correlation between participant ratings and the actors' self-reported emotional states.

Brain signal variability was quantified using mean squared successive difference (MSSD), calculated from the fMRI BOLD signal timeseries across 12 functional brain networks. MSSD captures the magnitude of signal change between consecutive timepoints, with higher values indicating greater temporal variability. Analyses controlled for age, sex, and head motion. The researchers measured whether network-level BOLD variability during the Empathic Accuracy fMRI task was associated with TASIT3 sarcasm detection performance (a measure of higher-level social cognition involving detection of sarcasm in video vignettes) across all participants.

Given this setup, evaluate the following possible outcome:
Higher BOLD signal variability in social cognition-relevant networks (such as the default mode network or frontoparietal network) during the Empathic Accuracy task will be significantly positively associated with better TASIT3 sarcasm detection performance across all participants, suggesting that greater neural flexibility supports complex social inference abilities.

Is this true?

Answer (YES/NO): NO